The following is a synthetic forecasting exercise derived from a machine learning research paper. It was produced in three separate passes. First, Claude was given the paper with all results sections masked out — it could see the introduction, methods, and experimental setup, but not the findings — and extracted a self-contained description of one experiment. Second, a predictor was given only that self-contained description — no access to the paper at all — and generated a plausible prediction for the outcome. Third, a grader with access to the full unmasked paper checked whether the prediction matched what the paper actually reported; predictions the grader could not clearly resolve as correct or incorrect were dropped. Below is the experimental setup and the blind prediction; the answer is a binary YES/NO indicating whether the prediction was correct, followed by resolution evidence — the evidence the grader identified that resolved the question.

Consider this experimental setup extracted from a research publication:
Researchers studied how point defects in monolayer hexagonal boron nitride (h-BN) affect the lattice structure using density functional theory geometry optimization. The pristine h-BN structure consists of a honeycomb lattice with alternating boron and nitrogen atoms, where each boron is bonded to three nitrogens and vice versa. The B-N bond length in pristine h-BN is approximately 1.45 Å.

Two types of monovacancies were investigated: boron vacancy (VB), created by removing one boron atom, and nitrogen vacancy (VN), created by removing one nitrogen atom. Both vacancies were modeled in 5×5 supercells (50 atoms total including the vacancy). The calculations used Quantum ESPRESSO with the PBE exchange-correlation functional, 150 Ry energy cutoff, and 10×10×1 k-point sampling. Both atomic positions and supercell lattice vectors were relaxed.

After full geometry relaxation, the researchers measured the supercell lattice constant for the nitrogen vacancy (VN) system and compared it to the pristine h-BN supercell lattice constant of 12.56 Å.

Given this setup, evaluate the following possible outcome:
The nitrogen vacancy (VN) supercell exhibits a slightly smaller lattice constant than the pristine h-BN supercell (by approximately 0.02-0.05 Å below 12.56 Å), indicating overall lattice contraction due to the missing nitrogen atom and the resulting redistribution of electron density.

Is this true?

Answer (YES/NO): NO